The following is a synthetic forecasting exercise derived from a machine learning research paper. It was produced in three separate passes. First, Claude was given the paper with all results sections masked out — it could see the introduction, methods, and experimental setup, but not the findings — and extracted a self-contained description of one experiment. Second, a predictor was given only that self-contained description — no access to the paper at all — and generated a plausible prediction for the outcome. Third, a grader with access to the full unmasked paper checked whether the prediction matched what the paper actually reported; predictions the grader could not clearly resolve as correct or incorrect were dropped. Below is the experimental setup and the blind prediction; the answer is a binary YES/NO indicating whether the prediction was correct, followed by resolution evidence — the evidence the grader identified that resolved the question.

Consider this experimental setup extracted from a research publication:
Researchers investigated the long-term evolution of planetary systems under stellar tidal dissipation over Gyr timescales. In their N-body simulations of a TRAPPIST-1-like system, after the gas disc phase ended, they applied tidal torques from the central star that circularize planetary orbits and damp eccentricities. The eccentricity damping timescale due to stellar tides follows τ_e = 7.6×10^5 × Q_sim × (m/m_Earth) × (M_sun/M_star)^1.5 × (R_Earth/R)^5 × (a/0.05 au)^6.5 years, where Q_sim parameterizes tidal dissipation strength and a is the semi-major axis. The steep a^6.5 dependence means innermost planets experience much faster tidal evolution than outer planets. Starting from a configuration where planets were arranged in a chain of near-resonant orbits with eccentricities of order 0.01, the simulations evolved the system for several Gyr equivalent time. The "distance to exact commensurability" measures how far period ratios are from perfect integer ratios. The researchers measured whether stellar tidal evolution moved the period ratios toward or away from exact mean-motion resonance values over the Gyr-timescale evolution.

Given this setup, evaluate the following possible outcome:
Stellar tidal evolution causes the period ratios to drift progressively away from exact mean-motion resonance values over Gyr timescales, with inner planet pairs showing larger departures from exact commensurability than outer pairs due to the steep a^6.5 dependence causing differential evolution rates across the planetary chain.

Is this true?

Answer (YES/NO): NO